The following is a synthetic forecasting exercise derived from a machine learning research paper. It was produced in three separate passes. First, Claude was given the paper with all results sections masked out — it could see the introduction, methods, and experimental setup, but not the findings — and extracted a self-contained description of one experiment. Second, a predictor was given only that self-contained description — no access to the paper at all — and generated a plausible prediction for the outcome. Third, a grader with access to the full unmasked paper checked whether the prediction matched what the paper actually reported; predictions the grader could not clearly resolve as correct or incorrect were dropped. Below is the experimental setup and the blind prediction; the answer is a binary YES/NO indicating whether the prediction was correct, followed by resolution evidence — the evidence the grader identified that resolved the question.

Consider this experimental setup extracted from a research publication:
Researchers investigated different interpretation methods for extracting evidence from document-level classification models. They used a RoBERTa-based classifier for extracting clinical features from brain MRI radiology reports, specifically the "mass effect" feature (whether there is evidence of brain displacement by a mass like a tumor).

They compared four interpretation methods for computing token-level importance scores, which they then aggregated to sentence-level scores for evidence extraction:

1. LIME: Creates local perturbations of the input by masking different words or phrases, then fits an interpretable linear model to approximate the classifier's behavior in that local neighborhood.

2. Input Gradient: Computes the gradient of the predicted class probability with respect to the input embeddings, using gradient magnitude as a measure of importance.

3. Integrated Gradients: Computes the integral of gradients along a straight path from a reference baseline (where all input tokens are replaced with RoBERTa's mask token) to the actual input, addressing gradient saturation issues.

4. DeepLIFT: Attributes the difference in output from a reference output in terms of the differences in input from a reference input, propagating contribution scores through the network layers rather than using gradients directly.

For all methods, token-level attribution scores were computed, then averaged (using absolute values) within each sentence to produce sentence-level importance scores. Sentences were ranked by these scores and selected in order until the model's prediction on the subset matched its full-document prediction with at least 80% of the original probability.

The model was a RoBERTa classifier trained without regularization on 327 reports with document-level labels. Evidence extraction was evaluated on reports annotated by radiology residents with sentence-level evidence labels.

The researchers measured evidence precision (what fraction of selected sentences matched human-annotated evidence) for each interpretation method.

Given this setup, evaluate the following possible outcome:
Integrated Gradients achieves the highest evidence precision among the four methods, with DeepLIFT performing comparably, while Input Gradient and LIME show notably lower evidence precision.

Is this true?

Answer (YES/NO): NO